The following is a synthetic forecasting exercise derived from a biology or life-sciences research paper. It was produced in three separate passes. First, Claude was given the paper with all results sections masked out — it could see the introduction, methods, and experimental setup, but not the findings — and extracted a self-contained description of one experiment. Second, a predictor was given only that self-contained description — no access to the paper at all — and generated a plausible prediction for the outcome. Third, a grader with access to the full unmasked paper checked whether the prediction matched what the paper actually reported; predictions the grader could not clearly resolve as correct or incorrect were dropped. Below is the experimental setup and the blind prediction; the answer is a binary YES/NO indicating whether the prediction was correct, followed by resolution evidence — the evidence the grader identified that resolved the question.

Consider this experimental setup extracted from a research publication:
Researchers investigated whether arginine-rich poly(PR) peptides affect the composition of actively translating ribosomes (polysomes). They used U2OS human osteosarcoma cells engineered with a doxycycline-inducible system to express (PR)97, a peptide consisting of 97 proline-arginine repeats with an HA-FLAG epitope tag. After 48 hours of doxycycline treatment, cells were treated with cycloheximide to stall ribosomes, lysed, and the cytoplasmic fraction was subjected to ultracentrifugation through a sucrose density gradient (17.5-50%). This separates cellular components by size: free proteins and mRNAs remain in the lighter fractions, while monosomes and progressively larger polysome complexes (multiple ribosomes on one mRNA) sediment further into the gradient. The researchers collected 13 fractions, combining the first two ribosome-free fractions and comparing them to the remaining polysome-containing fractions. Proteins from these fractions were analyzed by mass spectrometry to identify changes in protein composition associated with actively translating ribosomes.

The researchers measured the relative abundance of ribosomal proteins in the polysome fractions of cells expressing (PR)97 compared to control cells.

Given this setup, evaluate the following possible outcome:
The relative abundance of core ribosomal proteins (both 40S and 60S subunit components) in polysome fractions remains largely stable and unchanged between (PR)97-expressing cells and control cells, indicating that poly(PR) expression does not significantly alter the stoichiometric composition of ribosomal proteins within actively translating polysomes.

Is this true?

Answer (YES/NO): NO